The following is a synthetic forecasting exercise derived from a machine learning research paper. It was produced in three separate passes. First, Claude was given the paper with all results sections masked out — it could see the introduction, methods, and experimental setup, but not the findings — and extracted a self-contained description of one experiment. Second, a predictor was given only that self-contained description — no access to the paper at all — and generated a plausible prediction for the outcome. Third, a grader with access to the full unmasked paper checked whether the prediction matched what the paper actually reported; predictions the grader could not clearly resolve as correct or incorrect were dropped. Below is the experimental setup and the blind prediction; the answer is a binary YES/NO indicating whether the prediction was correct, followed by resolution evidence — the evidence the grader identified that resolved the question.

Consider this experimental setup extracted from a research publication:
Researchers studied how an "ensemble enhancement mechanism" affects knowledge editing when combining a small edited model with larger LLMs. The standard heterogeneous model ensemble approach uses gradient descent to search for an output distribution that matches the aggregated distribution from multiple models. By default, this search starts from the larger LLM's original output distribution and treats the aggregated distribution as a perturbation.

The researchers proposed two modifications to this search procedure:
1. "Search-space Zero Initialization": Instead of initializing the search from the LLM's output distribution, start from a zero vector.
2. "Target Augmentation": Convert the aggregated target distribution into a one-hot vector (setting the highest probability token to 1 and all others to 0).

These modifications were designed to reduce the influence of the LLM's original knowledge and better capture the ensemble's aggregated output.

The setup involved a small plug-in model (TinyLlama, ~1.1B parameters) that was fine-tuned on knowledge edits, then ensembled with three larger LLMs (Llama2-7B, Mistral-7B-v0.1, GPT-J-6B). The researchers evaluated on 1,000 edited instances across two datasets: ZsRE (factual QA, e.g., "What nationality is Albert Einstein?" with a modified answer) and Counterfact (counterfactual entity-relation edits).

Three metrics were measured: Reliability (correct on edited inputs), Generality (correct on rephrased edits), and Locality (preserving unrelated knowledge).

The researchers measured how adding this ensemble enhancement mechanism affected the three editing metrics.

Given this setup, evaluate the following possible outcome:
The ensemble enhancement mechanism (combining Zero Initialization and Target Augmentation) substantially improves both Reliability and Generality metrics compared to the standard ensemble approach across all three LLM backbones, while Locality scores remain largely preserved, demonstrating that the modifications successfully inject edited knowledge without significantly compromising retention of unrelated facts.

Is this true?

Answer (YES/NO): NO